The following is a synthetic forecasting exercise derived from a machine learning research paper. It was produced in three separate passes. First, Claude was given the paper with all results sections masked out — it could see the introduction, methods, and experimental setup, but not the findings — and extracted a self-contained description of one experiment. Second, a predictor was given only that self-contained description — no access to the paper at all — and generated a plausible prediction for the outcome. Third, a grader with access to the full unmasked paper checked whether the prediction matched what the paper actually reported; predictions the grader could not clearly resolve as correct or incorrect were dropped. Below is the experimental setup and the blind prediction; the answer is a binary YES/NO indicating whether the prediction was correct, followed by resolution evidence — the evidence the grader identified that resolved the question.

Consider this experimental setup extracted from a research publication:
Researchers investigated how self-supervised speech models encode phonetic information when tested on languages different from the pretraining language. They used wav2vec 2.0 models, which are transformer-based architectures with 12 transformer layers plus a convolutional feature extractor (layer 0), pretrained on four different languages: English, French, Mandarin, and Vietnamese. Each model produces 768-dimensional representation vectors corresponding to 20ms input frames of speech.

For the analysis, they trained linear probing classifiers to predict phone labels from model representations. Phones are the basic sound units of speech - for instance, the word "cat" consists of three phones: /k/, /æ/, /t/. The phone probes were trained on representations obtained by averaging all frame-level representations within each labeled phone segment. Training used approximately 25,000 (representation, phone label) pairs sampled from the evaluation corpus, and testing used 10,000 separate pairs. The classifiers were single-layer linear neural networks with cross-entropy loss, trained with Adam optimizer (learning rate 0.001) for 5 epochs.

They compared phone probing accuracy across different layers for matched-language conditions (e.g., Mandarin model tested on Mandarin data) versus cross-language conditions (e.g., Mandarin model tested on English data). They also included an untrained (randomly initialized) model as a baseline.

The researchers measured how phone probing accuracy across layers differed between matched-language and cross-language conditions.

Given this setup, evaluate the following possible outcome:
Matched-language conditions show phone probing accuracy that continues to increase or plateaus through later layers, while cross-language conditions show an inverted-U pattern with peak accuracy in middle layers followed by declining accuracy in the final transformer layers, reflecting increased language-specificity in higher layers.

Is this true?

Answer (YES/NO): NO